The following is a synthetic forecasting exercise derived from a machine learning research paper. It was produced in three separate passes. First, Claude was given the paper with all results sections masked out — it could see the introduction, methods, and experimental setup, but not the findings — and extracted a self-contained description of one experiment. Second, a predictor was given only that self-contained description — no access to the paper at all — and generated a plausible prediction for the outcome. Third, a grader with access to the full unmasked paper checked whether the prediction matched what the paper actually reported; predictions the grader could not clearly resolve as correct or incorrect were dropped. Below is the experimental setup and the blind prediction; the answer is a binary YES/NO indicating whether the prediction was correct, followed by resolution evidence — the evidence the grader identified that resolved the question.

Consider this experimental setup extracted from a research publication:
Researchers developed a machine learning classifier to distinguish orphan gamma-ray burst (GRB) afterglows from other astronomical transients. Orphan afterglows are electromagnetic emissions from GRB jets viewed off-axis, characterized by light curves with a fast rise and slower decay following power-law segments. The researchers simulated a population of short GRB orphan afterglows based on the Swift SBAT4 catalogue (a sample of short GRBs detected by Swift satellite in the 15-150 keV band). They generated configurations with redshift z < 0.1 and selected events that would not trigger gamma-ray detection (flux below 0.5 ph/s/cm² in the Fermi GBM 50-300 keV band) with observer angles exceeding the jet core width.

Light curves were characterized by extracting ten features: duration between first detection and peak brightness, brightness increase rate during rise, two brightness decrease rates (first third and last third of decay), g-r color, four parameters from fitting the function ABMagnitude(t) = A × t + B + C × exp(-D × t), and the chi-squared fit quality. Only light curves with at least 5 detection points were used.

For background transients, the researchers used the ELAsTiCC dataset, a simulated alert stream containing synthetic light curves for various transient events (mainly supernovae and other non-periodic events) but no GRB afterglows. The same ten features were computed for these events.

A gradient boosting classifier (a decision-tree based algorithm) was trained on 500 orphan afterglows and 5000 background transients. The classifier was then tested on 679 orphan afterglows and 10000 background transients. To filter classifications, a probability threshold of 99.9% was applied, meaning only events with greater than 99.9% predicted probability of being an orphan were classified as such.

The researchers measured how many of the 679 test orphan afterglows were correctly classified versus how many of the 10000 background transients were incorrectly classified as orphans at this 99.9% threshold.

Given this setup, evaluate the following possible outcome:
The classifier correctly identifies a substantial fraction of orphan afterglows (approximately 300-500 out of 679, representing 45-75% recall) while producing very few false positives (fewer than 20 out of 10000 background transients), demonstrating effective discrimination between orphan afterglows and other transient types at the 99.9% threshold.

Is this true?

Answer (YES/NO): YES